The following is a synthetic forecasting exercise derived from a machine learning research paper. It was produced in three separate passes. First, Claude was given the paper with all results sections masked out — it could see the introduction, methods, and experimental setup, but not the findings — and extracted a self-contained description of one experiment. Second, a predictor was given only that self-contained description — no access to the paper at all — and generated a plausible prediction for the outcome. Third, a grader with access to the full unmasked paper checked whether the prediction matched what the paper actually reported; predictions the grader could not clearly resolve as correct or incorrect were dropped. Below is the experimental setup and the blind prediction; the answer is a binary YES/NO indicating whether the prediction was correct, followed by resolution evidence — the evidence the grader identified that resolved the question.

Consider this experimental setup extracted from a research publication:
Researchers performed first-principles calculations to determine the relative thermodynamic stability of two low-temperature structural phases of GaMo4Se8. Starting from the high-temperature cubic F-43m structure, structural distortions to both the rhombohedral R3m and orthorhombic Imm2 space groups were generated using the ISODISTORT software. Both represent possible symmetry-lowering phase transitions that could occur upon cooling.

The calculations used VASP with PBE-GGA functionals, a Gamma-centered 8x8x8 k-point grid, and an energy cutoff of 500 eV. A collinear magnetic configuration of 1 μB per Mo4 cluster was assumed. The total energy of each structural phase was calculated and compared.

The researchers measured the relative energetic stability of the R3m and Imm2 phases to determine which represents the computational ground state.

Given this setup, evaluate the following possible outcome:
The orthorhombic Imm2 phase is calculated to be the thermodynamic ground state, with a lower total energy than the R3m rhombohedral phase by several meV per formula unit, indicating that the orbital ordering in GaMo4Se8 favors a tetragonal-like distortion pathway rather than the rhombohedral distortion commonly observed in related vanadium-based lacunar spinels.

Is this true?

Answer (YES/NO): NO